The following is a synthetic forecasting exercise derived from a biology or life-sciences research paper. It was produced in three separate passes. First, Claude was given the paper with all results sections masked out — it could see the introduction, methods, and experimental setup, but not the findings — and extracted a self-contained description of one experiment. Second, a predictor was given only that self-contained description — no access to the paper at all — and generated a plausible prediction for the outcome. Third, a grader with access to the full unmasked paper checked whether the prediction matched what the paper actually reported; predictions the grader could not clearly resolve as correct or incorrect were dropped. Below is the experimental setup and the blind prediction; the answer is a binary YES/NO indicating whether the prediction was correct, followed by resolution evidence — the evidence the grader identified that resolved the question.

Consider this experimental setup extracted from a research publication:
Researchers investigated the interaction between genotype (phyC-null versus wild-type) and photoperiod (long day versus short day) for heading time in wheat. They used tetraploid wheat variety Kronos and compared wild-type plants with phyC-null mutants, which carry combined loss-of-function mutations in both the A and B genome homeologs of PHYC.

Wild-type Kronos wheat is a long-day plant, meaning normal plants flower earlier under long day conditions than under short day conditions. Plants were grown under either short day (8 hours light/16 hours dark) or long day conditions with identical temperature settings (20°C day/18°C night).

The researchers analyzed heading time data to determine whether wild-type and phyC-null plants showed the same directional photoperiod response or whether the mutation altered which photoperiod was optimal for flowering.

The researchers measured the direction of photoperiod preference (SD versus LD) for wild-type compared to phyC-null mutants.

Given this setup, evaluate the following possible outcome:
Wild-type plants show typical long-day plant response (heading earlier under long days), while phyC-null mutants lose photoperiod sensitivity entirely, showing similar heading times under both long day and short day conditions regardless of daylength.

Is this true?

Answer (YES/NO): NO